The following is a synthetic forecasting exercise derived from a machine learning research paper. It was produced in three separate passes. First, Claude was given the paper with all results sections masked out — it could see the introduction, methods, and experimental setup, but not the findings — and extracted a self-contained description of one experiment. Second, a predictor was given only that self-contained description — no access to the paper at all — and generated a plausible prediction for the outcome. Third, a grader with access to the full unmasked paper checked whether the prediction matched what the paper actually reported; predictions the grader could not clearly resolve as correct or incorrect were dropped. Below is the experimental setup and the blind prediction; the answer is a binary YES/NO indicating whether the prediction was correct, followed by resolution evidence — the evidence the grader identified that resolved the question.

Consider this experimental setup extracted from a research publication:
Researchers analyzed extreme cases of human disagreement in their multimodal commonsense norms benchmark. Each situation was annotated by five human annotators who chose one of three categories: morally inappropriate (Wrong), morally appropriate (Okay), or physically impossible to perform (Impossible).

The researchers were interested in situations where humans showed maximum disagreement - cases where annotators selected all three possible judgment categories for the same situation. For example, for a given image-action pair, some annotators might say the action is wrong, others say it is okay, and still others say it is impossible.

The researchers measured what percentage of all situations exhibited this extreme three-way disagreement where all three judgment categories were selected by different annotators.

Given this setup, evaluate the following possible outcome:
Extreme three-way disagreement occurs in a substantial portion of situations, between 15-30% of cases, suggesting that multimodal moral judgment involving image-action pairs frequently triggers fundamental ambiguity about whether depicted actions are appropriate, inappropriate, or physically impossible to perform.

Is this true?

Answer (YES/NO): NO